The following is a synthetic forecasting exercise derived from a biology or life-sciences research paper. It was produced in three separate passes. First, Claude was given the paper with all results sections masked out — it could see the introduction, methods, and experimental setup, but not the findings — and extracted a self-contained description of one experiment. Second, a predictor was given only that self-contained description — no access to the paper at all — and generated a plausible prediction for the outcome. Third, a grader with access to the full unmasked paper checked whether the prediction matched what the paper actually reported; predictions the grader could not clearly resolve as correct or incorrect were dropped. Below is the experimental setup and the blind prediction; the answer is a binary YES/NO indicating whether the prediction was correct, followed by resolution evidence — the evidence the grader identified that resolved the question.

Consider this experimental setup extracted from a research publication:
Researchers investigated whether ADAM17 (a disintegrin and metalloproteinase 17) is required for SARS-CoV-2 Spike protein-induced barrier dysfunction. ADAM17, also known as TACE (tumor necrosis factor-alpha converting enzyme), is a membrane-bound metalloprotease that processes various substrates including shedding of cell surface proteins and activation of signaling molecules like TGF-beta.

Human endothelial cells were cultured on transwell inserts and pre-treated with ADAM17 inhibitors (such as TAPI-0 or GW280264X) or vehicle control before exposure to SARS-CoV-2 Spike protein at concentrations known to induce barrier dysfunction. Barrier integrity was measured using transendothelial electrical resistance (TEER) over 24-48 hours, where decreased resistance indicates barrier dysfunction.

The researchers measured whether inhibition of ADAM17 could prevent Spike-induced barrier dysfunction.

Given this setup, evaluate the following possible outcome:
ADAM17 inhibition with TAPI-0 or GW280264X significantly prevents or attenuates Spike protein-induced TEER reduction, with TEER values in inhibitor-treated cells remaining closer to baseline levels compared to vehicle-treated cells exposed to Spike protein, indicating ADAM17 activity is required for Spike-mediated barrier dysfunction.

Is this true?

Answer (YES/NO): YES